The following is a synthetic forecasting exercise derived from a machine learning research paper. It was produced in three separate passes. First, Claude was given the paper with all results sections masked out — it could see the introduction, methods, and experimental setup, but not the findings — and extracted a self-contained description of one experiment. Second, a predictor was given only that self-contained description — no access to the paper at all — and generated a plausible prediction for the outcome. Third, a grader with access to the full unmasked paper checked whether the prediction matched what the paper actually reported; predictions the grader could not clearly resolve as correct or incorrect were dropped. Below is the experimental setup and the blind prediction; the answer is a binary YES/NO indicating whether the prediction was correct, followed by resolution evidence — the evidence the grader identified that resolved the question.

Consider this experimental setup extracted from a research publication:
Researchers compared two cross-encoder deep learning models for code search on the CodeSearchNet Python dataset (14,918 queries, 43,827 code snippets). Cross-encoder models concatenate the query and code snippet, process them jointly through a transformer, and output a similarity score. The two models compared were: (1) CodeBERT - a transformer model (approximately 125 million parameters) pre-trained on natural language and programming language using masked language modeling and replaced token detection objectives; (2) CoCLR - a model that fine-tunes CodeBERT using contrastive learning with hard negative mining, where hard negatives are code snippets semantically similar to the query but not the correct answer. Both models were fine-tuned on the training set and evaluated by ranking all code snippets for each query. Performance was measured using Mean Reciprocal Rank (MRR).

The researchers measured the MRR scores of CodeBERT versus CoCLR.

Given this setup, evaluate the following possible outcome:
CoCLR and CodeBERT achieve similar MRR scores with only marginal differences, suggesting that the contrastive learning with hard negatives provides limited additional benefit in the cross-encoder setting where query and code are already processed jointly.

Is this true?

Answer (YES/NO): NO